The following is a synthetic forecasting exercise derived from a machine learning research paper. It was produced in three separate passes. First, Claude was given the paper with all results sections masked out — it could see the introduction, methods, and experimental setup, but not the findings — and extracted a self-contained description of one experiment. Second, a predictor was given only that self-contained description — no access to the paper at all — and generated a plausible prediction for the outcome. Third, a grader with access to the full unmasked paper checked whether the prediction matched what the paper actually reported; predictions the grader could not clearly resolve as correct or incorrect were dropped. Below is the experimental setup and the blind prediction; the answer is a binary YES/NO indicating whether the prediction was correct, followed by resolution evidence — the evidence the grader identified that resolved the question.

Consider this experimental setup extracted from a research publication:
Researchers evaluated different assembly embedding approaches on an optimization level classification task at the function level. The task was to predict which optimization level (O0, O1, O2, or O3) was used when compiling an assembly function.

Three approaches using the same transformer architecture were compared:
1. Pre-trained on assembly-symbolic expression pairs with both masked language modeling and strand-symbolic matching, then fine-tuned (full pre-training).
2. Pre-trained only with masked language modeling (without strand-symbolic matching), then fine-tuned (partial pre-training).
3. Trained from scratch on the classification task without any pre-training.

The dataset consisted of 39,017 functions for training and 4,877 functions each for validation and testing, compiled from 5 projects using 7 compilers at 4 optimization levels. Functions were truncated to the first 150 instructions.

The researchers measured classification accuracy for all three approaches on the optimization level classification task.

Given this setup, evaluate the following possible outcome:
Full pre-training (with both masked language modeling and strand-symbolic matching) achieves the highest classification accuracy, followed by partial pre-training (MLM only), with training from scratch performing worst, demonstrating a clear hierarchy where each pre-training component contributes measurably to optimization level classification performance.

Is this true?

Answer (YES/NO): YES